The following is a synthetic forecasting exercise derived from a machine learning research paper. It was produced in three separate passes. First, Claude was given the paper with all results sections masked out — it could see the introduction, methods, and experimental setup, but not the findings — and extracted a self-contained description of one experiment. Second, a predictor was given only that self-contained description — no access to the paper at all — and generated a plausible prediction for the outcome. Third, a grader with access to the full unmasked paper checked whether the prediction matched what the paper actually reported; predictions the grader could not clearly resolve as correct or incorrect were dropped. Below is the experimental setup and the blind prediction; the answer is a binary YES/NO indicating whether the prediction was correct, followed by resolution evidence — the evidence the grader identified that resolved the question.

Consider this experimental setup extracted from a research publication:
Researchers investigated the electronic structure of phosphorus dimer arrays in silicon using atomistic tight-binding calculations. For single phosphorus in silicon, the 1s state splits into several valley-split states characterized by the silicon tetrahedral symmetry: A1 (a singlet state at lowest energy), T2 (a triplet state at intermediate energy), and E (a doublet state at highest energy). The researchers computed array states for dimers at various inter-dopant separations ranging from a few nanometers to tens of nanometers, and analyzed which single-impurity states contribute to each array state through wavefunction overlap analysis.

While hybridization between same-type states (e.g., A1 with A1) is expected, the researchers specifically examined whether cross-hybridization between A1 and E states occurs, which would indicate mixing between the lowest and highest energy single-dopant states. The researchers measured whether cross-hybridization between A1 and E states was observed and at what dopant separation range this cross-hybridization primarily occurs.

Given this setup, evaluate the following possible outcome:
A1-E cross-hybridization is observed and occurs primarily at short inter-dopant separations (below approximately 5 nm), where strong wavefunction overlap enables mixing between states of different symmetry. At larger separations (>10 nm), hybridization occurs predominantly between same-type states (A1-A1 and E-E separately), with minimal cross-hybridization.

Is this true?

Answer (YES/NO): NO